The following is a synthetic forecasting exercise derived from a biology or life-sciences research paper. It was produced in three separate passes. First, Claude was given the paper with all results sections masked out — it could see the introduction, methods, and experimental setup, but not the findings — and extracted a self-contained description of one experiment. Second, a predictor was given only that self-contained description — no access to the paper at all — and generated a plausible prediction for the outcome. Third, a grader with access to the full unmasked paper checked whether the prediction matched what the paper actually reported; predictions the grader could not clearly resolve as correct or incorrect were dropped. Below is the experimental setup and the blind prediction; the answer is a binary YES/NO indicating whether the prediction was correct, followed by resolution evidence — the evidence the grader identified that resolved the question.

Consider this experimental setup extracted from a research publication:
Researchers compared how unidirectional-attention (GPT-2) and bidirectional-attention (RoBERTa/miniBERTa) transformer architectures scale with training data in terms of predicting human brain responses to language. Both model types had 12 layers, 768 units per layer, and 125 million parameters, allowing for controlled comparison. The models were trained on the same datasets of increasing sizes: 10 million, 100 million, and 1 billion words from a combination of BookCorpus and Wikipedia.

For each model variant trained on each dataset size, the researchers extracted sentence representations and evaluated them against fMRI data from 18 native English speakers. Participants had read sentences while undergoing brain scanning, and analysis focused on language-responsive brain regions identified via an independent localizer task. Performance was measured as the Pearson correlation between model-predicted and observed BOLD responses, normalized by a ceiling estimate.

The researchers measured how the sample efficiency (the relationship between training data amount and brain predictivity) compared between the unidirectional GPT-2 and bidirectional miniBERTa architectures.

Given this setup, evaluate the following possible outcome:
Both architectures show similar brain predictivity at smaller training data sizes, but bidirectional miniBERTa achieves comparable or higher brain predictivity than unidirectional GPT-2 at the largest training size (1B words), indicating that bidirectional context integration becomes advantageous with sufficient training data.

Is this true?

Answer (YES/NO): NO